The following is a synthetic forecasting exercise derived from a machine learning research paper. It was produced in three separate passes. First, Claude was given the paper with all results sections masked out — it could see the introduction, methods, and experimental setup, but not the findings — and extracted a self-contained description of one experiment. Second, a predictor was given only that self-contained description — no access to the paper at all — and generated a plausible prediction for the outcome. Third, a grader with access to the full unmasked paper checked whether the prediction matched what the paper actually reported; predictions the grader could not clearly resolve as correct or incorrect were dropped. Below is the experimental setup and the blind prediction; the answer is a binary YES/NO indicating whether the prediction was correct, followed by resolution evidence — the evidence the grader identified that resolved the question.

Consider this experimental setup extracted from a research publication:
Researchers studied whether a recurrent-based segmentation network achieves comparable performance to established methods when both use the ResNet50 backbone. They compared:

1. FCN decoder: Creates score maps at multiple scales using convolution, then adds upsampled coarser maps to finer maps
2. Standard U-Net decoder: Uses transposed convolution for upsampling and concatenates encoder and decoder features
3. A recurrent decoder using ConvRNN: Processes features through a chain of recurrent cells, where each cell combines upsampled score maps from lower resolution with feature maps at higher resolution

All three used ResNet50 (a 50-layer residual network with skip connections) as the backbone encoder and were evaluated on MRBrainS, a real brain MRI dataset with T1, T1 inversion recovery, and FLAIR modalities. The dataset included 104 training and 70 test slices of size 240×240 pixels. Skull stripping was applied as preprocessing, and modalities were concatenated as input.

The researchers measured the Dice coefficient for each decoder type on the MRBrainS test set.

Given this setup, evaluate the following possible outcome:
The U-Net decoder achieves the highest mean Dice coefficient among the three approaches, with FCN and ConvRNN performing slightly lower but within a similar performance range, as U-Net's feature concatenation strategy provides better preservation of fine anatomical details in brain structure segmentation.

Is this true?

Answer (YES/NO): NO